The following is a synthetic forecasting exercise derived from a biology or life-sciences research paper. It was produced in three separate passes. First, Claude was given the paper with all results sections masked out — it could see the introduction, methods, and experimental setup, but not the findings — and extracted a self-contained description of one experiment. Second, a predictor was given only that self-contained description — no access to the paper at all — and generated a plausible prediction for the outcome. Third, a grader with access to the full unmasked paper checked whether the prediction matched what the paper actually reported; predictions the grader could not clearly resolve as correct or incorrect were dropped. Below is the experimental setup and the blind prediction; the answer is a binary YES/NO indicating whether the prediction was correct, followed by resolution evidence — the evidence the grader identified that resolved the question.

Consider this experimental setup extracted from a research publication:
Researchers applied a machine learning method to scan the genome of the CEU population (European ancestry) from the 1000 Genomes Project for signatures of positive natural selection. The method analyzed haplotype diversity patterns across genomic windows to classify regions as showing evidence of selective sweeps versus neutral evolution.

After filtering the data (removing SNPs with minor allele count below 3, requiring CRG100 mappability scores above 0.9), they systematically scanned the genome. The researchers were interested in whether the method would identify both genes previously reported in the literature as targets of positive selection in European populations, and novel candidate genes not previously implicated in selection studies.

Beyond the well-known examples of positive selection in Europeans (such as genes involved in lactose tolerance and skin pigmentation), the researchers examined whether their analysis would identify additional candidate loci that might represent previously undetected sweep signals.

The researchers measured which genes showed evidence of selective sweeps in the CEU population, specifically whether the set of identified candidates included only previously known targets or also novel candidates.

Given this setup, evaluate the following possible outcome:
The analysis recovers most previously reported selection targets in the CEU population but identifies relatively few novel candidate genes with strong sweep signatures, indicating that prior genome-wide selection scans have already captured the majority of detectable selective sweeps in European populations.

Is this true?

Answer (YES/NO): NO